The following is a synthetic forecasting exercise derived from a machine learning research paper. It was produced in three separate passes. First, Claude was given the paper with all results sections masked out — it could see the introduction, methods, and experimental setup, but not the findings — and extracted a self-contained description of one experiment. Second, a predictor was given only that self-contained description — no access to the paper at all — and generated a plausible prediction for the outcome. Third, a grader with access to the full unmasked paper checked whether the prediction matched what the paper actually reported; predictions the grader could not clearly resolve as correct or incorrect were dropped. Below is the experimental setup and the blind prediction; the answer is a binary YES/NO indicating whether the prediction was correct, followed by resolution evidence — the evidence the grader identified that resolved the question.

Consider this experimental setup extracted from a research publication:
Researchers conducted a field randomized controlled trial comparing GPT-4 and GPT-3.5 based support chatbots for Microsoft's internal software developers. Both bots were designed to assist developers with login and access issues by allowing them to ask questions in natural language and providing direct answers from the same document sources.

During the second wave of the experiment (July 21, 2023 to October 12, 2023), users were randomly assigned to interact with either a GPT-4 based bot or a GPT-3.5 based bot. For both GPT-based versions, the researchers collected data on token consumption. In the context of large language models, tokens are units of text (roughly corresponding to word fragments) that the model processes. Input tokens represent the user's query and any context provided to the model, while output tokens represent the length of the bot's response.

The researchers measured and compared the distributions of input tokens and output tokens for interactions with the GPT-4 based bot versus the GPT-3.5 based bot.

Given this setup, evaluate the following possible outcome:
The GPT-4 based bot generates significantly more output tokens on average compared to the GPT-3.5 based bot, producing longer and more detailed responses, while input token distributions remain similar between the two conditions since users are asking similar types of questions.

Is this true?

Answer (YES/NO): NO